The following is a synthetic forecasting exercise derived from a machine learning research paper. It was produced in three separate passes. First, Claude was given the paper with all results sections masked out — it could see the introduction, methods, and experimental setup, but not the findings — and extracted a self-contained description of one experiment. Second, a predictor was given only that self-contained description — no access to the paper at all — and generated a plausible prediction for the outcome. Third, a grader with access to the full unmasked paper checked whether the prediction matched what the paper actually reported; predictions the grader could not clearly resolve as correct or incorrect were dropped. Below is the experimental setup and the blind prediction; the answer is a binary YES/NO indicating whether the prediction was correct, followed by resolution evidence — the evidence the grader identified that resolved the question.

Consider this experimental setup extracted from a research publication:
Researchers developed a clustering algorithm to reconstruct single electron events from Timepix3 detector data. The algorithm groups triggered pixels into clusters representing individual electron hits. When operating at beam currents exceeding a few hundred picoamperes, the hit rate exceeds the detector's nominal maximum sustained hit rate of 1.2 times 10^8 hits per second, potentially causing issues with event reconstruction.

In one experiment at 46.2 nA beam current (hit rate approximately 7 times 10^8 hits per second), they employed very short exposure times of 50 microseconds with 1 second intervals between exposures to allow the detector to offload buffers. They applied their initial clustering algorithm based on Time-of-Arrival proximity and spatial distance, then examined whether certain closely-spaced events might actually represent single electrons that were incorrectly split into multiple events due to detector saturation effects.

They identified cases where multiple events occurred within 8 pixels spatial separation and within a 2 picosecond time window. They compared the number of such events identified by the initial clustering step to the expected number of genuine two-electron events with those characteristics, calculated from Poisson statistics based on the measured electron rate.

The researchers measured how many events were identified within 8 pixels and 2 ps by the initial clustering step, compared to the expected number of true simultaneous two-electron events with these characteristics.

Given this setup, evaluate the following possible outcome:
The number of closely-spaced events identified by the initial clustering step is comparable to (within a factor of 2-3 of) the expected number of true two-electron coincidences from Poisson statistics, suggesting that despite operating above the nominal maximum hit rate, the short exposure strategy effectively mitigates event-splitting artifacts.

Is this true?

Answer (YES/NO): NO